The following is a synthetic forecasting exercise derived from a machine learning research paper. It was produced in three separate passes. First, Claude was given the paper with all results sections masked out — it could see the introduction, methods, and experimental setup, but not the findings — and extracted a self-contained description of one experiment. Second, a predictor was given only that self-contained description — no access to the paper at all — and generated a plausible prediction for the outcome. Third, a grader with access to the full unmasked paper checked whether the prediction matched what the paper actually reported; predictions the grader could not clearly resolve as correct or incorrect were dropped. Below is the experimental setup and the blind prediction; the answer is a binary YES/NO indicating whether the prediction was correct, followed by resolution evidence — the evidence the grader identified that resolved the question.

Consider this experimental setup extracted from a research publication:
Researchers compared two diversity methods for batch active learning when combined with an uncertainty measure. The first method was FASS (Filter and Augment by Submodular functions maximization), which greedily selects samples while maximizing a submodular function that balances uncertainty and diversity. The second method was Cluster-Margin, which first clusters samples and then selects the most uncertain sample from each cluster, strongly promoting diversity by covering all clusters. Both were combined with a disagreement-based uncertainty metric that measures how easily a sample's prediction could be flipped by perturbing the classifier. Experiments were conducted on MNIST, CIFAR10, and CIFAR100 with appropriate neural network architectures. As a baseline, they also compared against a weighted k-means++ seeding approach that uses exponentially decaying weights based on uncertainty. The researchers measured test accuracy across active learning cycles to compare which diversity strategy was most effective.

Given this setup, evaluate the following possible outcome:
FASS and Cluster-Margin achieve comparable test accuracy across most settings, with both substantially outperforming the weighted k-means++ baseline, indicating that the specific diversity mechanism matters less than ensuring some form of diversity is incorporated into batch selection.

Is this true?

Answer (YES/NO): NO